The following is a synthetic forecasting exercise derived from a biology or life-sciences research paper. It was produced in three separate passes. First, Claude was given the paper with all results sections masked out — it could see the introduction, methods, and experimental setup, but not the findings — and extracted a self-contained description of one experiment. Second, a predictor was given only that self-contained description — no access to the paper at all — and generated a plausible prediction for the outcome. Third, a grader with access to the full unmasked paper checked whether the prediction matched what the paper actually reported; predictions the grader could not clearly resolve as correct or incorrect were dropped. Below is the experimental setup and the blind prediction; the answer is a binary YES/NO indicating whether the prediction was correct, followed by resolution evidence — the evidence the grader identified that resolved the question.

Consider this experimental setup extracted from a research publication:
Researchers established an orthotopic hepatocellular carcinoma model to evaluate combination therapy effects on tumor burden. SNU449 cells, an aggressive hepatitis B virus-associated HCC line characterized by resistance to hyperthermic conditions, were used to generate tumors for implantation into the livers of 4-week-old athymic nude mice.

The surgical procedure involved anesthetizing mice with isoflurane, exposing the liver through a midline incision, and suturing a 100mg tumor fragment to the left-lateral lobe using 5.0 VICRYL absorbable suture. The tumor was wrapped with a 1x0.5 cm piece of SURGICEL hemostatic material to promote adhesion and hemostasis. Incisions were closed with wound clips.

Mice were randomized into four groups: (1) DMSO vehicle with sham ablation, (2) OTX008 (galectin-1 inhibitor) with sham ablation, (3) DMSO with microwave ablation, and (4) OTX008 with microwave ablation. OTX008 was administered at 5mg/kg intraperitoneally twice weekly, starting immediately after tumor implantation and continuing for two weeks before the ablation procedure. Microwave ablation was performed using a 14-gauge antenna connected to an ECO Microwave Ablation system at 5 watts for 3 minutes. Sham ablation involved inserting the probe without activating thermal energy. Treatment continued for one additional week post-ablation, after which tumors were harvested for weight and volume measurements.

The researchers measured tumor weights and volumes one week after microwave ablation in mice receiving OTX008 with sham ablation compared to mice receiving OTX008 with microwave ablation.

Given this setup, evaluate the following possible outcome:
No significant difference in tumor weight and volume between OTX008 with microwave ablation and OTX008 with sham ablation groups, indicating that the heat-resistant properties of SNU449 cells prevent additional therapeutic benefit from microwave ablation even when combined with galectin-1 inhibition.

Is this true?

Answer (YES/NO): NO